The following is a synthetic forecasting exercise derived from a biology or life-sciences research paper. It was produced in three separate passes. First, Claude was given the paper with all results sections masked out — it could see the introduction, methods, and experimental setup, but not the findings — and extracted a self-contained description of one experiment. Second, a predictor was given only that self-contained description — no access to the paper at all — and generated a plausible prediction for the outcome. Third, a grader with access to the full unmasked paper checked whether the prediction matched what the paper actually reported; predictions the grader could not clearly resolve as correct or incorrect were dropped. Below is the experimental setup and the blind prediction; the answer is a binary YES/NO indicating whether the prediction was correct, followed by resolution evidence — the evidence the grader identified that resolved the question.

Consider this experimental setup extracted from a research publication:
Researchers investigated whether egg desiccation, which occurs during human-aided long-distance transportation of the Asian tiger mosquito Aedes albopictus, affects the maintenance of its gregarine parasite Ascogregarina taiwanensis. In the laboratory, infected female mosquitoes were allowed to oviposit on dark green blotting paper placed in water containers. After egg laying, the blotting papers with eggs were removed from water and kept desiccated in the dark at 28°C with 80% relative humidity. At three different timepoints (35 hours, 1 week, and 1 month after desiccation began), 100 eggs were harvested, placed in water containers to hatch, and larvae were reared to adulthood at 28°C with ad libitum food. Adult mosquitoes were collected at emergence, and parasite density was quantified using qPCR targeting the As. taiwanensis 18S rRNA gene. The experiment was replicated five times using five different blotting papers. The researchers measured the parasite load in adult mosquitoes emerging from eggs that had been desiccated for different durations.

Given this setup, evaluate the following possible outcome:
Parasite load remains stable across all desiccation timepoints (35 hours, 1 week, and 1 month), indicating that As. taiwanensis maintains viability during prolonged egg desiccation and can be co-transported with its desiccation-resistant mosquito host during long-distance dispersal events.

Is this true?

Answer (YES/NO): NO